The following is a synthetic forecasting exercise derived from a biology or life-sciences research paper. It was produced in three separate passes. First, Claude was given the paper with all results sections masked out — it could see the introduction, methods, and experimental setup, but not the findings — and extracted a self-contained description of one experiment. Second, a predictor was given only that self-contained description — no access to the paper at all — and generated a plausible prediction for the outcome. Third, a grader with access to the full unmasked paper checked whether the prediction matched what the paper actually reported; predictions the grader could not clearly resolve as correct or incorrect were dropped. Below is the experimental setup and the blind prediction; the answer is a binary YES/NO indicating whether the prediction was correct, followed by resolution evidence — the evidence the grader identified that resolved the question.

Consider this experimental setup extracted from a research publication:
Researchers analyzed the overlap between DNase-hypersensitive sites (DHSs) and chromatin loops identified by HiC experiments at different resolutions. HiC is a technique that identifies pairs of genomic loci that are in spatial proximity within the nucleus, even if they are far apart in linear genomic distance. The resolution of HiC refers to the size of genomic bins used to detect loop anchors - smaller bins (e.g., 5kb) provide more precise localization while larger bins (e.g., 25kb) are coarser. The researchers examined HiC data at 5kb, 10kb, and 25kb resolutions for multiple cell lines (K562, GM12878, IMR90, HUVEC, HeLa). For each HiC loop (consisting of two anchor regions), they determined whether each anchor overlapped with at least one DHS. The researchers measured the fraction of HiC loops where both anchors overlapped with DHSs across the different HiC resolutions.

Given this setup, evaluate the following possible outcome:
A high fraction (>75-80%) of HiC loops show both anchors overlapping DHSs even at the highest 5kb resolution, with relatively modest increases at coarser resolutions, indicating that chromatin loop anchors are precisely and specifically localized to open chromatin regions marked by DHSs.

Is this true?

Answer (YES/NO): NO